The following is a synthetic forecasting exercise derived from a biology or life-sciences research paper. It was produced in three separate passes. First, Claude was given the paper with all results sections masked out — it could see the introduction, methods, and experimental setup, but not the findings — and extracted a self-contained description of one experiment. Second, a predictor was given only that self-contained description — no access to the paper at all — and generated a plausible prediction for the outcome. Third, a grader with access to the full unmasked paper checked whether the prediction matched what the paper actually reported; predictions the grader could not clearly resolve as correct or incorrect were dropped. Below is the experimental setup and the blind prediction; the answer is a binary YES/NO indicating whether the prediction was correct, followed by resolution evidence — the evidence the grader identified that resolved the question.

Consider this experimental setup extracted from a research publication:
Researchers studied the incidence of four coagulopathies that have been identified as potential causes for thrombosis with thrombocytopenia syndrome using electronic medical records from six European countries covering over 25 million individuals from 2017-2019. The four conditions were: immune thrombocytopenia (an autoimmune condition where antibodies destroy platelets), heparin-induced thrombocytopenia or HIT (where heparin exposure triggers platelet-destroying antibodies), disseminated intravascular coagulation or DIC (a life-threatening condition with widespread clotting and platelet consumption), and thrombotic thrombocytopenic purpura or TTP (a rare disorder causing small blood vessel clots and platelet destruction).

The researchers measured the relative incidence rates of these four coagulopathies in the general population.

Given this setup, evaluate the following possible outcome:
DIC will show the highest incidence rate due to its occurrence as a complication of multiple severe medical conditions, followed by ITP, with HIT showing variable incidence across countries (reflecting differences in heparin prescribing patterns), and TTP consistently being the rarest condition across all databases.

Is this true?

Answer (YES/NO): NO